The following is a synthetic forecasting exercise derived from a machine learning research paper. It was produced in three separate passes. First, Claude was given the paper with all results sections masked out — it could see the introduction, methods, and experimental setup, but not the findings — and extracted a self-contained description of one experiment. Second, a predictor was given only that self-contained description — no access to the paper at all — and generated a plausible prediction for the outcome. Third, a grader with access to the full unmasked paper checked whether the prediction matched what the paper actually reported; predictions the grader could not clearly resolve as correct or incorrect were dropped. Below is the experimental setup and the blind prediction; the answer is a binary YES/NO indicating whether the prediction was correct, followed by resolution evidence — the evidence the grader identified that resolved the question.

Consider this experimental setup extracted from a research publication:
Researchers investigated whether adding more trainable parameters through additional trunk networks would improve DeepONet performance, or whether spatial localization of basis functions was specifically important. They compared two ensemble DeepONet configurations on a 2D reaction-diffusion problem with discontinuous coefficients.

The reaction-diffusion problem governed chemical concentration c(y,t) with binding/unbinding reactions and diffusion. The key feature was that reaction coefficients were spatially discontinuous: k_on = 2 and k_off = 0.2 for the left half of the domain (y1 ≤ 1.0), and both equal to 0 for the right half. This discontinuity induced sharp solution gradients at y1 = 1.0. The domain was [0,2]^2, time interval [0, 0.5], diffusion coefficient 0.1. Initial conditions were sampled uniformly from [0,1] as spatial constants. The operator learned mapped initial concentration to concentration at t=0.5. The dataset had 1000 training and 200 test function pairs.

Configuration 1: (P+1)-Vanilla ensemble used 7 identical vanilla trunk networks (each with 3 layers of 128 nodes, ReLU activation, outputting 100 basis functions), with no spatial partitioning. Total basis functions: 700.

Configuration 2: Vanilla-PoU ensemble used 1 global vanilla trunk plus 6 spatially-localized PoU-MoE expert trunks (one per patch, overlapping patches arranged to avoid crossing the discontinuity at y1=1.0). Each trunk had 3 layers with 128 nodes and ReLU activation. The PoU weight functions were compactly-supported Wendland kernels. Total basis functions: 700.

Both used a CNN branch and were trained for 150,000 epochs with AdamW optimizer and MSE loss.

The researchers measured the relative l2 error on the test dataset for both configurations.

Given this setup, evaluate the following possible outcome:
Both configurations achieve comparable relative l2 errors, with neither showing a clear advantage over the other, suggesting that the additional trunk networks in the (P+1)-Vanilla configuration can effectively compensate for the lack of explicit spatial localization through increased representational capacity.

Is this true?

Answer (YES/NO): NO